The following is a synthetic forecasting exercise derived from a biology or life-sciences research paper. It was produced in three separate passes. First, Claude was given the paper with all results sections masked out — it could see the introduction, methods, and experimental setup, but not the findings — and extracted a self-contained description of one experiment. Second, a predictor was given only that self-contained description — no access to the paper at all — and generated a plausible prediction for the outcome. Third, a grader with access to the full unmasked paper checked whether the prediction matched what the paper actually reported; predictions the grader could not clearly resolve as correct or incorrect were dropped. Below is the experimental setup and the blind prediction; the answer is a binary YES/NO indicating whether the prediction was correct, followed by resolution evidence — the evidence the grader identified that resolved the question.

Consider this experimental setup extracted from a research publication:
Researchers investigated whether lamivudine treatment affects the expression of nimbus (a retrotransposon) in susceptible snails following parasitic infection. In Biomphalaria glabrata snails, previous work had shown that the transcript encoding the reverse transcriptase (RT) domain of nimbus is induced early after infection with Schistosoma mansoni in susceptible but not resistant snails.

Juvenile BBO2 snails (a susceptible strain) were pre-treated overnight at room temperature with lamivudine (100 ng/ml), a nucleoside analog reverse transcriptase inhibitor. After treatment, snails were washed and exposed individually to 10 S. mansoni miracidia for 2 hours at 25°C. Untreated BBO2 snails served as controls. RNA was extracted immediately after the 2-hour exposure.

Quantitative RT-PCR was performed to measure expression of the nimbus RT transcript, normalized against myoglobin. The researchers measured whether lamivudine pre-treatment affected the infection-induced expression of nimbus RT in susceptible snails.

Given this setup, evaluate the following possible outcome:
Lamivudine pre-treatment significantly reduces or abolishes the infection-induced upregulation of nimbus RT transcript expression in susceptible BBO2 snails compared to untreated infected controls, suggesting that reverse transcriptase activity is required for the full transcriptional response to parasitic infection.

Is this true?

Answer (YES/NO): YES